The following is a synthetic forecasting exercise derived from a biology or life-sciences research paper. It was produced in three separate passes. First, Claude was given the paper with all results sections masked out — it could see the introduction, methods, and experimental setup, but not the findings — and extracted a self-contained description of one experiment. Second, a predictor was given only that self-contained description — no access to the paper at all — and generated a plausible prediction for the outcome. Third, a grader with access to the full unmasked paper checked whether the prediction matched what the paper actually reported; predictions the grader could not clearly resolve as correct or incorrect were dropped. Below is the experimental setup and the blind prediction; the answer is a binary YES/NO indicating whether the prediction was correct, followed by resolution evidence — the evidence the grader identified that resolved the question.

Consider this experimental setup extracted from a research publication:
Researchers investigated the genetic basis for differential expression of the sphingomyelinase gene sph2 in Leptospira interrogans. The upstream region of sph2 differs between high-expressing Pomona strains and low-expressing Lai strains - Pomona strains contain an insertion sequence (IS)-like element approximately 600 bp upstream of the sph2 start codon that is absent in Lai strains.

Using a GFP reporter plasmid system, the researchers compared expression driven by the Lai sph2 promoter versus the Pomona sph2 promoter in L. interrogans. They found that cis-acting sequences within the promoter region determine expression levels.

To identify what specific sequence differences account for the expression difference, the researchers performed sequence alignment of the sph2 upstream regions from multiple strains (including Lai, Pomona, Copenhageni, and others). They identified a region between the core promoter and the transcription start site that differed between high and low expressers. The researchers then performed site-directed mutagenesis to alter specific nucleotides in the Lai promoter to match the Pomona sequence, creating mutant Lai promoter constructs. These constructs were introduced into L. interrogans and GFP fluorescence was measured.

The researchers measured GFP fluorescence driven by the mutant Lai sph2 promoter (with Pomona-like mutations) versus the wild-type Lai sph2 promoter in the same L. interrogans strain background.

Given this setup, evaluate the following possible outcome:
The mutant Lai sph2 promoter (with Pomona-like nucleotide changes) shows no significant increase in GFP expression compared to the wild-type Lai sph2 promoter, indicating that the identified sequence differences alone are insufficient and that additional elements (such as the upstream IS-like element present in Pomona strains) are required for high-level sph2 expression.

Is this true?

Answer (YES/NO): NO